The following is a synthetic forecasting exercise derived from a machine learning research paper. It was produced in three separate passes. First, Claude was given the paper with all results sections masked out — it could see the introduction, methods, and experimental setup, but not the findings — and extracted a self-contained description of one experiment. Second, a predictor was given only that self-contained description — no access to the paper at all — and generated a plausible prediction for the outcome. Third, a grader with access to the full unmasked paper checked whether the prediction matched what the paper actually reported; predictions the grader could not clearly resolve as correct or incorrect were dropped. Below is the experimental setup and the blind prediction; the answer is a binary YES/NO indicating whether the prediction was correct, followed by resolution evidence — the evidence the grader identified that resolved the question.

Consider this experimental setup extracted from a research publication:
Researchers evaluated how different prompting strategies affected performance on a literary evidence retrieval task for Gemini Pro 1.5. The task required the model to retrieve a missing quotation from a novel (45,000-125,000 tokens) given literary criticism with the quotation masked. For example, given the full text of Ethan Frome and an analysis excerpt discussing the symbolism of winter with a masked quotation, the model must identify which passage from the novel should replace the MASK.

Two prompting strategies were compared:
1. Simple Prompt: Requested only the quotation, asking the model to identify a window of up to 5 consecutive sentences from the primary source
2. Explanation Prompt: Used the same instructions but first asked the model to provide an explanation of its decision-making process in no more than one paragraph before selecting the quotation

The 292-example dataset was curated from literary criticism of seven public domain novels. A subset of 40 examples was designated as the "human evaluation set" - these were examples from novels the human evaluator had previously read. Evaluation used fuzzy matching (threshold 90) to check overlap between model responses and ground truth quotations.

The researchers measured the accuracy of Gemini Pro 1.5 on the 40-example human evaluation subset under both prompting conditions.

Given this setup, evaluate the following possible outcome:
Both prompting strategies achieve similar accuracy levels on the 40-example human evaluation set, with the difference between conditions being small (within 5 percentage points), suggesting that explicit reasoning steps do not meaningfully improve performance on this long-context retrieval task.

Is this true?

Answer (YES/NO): NO